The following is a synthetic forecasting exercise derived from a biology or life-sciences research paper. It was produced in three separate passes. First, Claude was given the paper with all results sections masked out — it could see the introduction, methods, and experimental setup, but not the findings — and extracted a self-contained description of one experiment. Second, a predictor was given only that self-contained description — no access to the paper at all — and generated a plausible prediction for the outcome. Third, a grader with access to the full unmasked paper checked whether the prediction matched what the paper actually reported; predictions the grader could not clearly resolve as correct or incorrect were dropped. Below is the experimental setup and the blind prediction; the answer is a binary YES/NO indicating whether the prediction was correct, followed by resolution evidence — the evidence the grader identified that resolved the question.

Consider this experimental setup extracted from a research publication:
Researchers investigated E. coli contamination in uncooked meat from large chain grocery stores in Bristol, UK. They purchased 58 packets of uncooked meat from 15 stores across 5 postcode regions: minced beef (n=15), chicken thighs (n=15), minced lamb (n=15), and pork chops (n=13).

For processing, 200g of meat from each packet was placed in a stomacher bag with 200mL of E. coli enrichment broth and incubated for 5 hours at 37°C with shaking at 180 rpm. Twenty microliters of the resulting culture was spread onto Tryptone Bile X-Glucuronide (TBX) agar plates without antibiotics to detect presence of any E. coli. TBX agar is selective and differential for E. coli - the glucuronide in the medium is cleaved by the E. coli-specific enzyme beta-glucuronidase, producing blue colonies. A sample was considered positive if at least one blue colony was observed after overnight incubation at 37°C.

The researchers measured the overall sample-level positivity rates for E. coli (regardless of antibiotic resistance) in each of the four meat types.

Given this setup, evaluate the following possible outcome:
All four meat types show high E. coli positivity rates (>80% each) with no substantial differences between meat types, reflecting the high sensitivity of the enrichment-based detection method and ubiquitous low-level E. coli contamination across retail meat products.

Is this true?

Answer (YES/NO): NO